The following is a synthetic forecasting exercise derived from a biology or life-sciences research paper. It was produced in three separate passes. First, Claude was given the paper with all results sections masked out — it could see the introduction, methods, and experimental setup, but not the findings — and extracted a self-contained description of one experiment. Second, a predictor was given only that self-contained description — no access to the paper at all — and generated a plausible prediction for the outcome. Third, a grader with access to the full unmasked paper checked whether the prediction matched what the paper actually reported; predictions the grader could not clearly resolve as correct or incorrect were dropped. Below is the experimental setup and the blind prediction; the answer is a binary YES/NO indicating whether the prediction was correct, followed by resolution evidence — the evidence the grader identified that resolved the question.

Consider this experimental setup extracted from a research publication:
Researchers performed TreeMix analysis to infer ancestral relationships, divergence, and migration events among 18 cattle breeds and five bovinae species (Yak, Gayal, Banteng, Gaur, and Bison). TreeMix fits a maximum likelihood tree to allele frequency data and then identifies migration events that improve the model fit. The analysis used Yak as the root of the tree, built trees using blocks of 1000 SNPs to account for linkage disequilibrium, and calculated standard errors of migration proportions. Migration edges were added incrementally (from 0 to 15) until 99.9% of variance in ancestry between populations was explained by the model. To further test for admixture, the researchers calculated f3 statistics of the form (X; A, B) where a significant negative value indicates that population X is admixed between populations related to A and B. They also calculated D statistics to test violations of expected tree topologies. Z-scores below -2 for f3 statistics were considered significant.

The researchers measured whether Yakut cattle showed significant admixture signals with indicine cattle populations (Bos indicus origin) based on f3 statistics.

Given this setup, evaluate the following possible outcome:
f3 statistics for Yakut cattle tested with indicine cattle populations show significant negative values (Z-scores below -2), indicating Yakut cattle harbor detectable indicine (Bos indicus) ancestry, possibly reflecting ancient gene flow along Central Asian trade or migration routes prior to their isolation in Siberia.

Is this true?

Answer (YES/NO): NO